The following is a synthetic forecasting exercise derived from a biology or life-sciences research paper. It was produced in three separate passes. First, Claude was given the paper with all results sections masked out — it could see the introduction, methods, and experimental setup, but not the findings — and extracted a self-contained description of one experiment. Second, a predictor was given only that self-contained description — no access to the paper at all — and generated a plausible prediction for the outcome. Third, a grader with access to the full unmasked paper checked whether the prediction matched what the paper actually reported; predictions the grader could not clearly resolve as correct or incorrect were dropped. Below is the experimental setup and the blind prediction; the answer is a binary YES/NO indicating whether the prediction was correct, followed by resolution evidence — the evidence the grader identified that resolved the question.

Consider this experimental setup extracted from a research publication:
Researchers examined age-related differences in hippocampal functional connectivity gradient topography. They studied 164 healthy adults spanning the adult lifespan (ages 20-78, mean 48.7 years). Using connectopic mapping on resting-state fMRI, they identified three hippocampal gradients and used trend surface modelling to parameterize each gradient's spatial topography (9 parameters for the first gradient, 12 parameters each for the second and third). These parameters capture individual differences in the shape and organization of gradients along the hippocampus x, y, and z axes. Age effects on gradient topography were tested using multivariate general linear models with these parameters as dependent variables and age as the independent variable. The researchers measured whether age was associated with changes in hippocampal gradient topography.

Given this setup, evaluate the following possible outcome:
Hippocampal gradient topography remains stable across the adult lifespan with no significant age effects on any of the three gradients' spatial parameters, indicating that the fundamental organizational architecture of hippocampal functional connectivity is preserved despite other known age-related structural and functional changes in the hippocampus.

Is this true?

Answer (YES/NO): NO